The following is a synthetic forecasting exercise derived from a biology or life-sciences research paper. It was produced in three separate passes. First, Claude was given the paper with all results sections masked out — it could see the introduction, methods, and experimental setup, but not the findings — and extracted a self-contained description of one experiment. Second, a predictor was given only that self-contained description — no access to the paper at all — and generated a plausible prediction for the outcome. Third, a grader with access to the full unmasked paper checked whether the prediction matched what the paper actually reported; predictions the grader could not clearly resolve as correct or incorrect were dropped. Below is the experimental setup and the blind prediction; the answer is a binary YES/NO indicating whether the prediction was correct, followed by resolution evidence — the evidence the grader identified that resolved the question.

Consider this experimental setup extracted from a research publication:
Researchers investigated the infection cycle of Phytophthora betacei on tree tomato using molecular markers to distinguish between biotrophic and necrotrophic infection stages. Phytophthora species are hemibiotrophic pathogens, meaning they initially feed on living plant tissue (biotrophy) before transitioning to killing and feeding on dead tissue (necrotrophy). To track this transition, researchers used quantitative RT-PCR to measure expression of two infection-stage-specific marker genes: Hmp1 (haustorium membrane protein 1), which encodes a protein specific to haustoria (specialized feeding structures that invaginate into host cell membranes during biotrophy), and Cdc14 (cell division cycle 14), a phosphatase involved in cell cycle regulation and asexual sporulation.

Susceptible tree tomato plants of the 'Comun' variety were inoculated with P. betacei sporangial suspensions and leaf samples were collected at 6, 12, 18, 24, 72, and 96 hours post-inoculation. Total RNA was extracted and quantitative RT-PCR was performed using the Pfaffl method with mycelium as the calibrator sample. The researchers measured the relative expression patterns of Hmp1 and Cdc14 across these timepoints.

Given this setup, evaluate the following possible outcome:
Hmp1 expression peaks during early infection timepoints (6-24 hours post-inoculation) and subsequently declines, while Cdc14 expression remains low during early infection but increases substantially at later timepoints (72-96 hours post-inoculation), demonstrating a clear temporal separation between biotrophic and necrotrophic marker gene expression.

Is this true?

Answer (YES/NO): YES